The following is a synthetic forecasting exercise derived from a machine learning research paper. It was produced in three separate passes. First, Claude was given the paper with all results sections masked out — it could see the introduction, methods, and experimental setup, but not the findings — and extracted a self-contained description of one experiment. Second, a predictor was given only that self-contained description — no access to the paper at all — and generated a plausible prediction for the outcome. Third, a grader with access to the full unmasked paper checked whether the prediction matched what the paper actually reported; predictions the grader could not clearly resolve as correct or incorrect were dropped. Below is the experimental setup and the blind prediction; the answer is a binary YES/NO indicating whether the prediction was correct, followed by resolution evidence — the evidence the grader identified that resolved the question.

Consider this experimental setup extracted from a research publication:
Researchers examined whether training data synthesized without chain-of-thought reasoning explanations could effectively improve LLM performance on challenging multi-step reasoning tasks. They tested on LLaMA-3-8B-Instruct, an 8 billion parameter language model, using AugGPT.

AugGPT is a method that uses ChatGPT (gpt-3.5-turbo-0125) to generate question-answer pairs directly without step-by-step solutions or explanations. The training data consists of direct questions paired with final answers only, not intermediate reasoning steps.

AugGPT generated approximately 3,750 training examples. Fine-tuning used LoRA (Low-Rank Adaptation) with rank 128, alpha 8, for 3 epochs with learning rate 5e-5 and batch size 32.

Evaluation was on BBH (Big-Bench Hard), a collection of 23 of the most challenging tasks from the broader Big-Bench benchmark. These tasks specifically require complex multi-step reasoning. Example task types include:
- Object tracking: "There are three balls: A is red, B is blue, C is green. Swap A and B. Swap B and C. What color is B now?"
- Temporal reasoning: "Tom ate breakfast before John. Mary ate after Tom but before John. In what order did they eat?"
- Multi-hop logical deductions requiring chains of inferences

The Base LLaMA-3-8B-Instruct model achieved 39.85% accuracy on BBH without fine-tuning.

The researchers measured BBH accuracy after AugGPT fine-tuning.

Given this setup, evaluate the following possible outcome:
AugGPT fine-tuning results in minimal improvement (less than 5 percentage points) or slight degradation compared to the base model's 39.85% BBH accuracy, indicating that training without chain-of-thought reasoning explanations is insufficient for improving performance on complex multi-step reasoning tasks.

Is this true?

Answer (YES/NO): YES